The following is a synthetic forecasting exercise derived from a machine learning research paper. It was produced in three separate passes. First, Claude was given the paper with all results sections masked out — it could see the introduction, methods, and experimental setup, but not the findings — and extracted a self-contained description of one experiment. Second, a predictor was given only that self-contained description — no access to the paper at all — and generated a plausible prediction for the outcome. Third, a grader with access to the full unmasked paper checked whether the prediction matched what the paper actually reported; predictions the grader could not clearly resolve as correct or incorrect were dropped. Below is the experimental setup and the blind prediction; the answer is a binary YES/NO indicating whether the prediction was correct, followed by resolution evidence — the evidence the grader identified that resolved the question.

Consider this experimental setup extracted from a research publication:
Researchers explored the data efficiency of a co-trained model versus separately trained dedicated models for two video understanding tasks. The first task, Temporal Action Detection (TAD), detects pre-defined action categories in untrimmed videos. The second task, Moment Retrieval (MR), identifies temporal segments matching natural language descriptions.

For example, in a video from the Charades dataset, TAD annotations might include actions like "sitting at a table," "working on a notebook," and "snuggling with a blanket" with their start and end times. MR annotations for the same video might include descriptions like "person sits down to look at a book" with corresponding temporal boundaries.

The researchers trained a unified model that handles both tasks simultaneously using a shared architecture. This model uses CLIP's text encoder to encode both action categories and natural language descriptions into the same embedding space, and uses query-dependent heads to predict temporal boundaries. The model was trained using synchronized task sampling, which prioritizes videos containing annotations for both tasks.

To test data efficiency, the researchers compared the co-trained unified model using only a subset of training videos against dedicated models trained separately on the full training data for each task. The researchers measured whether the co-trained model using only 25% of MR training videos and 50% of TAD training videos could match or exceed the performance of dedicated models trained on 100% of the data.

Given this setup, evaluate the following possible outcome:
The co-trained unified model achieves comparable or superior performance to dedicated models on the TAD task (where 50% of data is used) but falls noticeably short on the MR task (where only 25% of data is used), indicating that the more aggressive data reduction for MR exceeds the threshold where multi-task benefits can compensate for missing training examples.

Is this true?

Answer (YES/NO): NO